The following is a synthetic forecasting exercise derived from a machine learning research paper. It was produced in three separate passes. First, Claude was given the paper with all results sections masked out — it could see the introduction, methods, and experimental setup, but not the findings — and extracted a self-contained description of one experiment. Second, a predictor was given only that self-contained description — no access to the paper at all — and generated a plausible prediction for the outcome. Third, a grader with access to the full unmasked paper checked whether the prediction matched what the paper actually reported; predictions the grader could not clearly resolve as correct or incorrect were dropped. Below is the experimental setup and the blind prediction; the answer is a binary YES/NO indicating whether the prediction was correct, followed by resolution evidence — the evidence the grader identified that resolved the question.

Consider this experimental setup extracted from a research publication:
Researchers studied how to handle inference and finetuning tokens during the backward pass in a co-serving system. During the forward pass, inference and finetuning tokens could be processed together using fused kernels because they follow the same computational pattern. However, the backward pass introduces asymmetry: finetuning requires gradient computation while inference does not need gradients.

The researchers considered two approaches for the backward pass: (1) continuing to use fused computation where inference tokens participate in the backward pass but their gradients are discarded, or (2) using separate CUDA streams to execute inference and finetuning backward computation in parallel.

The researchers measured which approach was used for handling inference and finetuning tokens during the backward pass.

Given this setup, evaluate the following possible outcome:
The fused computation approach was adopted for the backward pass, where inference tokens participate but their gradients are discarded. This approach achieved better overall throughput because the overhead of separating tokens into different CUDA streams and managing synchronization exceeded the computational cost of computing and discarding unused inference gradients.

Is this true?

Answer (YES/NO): NO